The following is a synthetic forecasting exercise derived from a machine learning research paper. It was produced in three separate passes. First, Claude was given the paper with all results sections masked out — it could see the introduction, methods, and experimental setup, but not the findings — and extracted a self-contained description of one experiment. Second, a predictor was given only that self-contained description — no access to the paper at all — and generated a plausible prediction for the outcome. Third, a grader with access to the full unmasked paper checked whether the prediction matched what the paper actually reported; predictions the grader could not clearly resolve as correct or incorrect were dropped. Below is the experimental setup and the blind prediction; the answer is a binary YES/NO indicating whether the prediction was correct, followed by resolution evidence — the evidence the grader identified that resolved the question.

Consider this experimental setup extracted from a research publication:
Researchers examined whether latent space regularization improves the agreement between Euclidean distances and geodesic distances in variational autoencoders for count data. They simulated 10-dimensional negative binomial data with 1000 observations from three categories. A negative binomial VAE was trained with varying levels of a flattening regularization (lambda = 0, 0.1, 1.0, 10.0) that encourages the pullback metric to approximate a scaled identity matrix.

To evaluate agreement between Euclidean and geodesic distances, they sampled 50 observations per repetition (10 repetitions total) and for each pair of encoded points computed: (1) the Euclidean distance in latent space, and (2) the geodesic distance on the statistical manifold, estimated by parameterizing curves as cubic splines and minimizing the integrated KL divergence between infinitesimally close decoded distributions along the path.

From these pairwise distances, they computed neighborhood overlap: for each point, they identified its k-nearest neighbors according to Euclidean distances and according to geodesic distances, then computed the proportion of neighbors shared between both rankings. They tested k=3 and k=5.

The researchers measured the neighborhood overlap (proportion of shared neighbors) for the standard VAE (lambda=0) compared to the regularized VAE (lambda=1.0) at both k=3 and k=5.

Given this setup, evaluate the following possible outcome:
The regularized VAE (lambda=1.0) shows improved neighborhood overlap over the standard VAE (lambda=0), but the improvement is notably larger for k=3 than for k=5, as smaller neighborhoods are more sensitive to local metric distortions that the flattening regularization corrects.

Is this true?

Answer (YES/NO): NO